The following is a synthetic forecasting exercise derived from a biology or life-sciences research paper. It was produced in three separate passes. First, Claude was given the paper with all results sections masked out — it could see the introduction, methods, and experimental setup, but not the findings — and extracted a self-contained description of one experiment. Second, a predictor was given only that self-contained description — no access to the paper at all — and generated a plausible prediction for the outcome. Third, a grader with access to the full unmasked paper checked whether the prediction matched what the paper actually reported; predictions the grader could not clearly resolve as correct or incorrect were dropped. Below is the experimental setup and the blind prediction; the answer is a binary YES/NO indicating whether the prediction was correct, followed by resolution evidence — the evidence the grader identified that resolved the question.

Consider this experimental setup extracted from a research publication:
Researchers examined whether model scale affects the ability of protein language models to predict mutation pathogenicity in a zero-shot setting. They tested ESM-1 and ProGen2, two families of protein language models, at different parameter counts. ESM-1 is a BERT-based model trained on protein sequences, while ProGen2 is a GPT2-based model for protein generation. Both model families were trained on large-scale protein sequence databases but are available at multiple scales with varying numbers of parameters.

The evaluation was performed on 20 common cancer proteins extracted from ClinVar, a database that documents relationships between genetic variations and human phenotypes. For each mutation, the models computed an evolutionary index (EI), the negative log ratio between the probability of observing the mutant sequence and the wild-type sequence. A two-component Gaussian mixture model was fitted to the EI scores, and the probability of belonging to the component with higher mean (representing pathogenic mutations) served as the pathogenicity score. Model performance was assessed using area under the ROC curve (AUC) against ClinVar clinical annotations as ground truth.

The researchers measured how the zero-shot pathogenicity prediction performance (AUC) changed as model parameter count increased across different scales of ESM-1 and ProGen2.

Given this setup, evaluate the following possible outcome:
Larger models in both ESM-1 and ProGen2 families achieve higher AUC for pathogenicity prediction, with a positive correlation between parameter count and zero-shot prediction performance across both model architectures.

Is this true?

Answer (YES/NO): NO